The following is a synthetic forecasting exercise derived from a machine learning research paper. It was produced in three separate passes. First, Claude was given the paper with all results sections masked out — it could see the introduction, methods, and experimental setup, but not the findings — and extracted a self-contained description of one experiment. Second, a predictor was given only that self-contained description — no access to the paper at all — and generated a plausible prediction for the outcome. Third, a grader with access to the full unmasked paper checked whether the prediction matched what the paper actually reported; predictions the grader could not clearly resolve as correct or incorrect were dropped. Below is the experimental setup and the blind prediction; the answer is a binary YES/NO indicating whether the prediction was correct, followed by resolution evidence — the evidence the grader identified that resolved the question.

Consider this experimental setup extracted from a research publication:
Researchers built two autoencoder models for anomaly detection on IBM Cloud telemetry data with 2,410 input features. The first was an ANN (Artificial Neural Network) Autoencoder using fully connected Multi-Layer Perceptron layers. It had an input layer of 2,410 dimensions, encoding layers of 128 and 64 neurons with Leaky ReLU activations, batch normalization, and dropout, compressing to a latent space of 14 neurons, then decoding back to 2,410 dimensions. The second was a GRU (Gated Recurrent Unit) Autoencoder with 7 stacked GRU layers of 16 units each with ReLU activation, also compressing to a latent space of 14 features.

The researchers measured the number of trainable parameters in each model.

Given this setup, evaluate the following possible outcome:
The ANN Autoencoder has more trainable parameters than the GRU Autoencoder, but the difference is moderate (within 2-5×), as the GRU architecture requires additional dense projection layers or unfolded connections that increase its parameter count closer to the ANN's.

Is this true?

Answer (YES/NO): NO